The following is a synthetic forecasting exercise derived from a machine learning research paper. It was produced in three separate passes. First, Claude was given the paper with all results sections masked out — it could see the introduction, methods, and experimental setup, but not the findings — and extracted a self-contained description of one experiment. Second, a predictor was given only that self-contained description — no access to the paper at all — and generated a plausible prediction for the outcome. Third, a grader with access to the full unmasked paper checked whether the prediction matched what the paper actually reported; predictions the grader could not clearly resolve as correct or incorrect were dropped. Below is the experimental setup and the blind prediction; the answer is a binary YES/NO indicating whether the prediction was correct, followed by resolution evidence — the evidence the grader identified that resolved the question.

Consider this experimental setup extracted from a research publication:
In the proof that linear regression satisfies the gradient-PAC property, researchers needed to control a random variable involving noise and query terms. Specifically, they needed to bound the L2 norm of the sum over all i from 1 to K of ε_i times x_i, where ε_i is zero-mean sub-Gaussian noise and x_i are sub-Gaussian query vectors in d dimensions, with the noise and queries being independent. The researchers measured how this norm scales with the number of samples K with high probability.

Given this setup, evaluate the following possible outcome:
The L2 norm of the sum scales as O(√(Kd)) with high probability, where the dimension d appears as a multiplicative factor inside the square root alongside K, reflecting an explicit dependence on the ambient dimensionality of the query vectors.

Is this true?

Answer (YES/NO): NO